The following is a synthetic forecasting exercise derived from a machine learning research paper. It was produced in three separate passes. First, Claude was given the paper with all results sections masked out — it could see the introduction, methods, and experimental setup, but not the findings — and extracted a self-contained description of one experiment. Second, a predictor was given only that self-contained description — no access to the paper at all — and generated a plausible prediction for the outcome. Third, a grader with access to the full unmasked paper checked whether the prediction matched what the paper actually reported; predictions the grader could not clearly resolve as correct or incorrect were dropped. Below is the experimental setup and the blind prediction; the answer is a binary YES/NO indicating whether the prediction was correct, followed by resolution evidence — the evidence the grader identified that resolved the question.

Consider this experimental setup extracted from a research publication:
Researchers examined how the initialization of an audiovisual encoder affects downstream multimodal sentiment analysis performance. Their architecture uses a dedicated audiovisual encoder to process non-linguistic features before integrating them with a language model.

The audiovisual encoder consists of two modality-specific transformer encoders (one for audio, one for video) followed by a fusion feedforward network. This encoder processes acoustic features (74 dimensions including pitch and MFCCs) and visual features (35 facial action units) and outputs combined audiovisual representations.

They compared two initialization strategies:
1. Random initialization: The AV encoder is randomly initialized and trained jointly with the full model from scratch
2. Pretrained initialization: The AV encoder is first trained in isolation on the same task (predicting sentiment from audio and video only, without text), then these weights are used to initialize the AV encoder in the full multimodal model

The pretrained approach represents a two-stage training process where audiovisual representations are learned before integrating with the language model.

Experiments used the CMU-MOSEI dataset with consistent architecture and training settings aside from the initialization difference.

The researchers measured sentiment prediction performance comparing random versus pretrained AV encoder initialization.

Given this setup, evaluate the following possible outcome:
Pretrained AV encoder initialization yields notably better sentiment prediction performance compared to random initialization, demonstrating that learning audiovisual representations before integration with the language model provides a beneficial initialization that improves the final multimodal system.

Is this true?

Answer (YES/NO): YES